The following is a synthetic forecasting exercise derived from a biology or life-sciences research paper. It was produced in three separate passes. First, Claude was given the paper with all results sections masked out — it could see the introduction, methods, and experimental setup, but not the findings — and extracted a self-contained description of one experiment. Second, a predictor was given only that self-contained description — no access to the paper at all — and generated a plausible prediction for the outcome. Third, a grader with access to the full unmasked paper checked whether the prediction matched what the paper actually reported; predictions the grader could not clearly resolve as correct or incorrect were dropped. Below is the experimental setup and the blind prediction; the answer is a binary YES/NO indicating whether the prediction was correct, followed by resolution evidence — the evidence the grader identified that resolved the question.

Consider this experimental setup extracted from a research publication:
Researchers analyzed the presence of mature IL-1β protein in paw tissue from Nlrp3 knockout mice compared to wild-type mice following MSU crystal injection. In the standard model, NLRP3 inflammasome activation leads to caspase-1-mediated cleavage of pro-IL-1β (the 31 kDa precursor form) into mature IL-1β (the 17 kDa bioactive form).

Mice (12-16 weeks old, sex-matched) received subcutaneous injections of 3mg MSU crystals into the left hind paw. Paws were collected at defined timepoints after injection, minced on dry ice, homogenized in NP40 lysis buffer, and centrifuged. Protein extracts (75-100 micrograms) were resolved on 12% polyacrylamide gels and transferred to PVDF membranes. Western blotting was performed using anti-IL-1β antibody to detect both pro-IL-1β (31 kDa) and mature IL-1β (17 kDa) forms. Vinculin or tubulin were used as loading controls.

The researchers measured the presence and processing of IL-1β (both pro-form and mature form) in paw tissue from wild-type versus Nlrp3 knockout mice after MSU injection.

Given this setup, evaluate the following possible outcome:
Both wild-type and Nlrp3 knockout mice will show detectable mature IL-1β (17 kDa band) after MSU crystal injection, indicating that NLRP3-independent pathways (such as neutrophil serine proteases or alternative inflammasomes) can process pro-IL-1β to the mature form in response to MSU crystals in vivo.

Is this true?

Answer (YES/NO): YES